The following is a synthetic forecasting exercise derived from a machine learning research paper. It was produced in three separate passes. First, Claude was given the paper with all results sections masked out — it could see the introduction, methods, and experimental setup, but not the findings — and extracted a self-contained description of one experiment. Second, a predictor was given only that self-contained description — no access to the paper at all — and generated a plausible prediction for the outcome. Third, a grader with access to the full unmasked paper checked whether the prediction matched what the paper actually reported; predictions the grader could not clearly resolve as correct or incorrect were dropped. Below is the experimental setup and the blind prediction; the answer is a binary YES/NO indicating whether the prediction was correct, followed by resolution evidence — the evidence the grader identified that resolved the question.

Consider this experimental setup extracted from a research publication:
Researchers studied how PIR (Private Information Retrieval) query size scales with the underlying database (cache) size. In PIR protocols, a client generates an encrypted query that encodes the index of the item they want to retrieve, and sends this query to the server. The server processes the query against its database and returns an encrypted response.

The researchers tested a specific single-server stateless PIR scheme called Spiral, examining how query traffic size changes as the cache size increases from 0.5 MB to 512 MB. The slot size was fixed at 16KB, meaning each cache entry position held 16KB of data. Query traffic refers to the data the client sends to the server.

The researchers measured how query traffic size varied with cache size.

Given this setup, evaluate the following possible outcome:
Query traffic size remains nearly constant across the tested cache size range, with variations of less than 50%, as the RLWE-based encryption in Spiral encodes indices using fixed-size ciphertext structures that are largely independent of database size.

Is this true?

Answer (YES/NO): YES